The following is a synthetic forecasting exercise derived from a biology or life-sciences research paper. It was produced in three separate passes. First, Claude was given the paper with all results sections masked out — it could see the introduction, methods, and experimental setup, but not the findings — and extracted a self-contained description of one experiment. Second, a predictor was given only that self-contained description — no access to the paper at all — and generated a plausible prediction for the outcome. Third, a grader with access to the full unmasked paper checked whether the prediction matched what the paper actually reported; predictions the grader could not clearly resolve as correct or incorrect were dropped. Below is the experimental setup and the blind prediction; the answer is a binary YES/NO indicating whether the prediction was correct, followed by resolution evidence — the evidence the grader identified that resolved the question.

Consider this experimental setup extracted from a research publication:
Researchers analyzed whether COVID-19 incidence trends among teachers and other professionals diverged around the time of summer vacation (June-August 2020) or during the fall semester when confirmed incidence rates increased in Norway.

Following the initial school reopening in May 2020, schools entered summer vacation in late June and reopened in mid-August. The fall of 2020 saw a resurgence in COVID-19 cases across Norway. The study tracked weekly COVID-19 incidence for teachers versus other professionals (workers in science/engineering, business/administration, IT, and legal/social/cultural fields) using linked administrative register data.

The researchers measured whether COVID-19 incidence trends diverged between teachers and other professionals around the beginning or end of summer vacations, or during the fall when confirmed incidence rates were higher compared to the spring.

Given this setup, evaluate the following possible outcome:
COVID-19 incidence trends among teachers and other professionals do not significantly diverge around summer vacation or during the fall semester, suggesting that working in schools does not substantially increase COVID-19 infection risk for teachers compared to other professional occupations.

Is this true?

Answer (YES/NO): YES